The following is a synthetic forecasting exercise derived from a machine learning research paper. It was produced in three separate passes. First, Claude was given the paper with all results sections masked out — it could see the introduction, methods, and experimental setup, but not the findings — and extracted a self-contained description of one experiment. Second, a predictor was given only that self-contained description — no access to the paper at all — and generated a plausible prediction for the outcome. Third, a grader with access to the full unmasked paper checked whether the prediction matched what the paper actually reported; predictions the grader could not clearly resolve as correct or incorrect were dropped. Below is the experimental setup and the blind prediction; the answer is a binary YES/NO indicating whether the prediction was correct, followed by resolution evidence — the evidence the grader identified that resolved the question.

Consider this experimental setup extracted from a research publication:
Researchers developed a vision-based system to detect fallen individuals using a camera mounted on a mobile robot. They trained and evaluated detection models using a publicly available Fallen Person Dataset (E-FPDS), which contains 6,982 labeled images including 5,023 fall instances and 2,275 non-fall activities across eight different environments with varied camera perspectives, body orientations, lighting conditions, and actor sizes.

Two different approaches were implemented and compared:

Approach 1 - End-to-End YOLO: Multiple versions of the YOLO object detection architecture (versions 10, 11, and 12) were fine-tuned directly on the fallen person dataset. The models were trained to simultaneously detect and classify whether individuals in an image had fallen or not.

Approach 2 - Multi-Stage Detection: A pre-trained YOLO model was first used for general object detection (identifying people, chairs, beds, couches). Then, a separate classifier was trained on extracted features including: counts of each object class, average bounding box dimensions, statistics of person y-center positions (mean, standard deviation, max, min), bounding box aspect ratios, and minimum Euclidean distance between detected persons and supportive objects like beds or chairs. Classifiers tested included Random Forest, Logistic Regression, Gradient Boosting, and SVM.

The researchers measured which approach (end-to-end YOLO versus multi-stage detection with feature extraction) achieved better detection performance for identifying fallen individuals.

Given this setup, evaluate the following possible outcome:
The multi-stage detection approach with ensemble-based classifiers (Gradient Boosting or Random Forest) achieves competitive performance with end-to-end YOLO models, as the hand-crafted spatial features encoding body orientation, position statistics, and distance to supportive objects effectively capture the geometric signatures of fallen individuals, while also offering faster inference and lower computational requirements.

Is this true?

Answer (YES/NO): YES